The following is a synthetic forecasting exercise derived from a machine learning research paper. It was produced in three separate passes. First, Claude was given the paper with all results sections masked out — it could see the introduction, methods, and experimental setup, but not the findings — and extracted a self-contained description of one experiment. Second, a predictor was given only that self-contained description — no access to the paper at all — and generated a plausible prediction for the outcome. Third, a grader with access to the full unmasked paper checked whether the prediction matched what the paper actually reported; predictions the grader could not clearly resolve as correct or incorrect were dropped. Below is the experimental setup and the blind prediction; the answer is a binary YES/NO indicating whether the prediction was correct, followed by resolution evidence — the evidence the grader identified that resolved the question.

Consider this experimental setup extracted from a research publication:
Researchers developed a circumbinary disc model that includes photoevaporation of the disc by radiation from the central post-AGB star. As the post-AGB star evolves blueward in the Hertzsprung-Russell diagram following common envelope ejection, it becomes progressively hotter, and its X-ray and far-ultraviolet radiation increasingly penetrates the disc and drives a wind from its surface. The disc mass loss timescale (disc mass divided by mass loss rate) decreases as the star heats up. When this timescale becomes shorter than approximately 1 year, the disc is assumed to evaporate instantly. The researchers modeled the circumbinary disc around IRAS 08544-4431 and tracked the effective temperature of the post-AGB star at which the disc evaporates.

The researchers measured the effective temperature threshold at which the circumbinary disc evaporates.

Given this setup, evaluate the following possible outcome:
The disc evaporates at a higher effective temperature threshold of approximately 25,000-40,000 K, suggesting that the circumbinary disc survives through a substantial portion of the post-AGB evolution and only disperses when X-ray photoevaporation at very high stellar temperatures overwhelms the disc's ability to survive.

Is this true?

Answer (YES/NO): NO